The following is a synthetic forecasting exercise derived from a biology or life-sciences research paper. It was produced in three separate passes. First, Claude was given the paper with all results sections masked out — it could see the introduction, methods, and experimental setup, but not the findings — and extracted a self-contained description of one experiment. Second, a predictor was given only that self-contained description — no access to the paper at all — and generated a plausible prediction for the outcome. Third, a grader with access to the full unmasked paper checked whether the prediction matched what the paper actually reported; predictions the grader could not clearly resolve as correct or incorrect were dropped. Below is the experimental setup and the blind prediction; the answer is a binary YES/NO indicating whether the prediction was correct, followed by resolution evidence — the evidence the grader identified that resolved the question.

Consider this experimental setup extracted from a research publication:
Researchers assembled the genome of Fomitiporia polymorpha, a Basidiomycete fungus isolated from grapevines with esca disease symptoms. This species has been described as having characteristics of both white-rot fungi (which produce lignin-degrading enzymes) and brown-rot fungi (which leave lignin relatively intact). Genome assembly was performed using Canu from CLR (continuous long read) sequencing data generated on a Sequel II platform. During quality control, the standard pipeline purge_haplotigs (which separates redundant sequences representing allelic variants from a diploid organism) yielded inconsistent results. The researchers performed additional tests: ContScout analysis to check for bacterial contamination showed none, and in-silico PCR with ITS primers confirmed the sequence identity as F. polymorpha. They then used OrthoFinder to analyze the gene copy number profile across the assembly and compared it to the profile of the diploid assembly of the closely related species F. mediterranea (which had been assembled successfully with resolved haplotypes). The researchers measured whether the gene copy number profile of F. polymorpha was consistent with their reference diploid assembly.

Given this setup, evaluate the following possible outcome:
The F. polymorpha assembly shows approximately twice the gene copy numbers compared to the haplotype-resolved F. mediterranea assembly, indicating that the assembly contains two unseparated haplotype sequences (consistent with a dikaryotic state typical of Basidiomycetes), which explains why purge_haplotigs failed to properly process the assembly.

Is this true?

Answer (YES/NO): NO